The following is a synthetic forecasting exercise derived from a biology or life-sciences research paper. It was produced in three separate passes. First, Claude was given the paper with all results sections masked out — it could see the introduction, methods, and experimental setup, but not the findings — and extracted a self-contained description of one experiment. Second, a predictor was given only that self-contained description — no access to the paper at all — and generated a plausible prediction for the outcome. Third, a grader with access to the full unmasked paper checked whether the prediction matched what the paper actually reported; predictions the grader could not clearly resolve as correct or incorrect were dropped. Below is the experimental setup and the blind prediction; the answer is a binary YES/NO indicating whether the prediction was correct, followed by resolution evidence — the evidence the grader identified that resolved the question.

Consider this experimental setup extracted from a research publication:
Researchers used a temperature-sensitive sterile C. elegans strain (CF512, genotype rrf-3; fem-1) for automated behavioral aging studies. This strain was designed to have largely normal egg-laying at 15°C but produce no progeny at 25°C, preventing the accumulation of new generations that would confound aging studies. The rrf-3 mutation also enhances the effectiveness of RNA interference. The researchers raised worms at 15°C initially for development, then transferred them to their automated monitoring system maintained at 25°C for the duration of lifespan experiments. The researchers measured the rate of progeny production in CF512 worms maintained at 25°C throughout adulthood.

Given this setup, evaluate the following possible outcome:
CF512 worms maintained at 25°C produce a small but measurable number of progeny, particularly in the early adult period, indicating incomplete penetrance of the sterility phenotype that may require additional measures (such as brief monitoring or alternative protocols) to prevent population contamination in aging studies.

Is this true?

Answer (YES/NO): NO